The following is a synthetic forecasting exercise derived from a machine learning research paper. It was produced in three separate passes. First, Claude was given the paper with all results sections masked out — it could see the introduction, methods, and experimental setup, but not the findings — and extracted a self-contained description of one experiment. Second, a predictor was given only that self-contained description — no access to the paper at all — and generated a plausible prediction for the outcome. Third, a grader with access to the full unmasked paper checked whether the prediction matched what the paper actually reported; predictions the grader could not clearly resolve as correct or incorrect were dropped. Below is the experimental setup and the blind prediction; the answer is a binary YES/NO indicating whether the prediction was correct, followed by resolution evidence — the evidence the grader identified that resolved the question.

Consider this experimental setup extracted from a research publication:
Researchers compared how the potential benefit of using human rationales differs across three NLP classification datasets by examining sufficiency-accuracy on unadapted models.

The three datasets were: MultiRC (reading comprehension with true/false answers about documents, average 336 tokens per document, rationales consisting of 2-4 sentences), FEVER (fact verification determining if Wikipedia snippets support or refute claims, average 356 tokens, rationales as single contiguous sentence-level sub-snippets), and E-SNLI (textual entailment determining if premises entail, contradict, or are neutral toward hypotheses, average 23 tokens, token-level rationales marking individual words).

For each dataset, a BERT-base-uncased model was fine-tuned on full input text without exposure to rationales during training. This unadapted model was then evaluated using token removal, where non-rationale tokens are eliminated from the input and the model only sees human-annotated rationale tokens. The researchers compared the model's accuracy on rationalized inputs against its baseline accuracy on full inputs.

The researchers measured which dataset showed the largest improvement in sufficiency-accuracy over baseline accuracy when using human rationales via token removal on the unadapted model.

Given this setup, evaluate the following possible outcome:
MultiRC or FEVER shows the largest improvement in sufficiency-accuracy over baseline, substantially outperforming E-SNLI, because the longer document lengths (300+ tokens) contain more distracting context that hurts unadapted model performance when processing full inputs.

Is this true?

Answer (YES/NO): NO